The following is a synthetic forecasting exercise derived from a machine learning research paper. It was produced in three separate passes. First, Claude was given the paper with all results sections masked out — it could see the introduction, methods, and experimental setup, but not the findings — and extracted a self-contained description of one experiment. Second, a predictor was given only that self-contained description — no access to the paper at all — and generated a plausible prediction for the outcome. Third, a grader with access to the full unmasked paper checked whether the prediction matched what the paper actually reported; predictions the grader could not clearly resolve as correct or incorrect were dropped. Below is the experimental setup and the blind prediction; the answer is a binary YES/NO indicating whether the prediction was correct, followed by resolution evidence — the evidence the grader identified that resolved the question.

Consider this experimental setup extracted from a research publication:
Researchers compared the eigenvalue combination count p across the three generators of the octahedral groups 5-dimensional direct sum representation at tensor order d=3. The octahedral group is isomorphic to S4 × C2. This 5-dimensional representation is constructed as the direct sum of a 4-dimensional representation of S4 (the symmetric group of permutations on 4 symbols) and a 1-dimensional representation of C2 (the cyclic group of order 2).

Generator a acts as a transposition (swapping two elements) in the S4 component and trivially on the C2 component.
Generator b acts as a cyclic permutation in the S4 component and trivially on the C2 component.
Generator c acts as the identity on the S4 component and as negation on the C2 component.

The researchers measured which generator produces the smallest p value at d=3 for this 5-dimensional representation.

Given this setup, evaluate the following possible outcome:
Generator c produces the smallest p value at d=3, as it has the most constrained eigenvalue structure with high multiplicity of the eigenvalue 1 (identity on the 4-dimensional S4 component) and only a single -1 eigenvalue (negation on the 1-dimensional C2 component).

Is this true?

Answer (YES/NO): NO